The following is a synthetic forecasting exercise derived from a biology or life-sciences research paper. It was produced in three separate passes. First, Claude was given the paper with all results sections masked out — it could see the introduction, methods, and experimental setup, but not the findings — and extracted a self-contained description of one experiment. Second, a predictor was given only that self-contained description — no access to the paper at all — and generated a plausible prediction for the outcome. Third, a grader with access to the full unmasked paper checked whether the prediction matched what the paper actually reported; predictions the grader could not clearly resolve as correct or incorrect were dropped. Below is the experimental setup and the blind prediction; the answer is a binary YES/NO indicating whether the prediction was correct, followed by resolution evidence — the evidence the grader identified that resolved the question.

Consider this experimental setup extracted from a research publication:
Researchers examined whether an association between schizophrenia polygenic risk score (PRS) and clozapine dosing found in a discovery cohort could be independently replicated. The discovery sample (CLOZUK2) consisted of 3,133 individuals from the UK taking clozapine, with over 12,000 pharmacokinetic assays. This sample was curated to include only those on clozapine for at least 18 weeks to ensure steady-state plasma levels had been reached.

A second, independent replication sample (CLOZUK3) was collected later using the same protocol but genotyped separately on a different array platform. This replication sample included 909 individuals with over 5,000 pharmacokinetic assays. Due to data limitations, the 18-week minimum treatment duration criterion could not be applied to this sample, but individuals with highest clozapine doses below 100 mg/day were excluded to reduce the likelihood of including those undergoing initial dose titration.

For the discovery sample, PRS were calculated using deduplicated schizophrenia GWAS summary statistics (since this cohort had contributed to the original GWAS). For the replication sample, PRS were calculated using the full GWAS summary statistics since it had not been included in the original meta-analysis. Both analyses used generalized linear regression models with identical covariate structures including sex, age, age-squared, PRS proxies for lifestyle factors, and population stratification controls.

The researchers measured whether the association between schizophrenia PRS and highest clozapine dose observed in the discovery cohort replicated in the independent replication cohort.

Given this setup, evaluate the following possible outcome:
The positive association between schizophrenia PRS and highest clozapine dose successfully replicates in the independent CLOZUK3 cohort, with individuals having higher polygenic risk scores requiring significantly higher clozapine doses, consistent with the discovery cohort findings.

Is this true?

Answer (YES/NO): YES